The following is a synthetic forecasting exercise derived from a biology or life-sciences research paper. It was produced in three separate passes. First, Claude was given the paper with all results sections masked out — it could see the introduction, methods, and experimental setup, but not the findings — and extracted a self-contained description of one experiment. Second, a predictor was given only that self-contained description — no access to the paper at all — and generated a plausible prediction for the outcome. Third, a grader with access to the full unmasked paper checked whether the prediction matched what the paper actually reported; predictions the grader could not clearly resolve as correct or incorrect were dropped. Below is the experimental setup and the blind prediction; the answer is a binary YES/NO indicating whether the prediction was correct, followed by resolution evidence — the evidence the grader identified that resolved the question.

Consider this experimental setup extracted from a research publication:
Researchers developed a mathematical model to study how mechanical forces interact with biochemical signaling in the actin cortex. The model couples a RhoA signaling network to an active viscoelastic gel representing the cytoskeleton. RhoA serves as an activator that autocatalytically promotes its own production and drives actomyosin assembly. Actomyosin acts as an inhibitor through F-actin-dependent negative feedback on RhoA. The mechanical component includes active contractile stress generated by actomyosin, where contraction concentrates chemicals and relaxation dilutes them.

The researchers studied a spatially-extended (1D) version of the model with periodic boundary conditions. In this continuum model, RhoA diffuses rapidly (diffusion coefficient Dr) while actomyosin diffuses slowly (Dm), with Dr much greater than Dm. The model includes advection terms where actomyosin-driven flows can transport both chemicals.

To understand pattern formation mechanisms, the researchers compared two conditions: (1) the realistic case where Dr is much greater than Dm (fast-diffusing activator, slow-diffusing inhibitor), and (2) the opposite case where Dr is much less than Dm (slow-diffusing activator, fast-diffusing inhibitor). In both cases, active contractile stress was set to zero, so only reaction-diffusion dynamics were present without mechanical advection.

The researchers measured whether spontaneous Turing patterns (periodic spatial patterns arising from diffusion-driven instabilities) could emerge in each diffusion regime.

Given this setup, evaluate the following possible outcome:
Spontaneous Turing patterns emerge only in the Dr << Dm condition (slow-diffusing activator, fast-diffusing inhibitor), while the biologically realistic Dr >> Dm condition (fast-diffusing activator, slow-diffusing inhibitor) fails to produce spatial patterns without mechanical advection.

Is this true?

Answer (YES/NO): YES